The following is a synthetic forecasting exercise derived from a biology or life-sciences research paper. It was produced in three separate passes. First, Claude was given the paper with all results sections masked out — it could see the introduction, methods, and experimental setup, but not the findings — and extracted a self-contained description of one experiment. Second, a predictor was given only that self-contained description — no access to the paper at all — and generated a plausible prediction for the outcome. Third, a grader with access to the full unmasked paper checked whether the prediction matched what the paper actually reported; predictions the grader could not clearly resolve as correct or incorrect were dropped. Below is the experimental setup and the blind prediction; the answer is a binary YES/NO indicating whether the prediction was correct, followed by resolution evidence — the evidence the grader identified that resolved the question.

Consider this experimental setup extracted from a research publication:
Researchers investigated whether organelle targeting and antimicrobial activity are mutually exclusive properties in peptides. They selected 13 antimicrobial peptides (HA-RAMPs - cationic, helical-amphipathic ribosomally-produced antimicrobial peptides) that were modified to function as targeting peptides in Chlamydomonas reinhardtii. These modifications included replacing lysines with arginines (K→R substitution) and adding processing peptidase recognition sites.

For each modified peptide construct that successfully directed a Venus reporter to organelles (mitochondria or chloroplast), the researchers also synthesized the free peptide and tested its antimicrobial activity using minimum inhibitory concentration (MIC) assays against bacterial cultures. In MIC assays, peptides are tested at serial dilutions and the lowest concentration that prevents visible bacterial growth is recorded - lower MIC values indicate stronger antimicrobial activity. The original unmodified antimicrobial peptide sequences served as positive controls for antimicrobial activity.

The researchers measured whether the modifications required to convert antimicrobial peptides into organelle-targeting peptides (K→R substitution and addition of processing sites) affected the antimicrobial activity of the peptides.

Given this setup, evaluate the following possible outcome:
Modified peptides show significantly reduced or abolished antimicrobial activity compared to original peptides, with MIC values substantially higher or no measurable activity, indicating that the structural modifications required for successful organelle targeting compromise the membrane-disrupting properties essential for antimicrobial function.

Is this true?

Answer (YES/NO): YES